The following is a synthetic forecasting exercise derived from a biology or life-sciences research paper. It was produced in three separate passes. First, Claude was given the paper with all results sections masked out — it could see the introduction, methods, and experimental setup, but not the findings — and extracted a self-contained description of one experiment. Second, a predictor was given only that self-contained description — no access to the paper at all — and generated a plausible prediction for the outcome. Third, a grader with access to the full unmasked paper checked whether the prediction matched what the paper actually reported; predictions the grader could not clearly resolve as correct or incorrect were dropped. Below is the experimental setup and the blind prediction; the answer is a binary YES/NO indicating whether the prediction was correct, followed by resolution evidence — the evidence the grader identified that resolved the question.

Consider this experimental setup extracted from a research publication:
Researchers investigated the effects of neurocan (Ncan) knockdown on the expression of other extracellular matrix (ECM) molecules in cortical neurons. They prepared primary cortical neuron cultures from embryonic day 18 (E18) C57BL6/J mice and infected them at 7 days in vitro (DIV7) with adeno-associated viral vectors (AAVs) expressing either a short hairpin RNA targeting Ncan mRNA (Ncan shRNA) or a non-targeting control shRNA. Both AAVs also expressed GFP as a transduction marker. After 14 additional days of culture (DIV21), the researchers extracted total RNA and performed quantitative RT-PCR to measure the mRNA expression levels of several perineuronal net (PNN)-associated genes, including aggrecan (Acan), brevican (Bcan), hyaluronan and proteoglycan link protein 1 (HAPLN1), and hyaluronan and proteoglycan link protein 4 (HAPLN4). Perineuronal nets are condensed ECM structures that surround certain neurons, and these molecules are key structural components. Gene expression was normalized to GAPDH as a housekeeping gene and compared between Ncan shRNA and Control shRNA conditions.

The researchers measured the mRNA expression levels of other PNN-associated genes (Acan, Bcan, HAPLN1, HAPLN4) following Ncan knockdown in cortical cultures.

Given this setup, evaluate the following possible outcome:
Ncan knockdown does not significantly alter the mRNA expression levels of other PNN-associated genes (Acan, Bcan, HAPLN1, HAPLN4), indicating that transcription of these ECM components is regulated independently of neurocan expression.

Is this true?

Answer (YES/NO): NO